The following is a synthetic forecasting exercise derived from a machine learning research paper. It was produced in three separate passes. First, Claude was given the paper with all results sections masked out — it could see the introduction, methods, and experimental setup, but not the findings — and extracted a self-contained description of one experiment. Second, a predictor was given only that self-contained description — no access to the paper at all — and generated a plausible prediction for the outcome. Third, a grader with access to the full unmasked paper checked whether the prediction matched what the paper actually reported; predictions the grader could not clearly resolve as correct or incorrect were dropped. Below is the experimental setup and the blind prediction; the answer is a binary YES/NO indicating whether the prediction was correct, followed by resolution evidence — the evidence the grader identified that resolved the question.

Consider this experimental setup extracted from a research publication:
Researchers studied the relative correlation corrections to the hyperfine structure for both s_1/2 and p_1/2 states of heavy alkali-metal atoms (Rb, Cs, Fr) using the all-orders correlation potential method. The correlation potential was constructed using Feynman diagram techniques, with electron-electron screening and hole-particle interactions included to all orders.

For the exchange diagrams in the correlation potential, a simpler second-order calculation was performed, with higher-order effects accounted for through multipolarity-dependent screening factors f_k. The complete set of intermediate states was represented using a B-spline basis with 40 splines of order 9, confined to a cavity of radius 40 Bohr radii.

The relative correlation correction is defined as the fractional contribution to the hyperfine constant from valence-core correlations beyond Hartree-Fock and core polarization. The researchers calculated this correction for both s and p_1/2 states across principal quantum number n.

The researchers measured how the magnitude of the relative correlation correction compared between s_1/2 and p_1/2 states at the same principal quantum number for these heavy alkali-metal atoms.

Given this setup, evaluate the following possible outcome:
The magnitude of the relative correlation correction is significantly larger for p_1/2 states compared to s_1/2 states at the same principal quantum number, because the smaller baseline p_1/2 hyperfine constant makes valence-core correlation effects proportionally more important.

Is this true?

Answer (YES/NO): YES